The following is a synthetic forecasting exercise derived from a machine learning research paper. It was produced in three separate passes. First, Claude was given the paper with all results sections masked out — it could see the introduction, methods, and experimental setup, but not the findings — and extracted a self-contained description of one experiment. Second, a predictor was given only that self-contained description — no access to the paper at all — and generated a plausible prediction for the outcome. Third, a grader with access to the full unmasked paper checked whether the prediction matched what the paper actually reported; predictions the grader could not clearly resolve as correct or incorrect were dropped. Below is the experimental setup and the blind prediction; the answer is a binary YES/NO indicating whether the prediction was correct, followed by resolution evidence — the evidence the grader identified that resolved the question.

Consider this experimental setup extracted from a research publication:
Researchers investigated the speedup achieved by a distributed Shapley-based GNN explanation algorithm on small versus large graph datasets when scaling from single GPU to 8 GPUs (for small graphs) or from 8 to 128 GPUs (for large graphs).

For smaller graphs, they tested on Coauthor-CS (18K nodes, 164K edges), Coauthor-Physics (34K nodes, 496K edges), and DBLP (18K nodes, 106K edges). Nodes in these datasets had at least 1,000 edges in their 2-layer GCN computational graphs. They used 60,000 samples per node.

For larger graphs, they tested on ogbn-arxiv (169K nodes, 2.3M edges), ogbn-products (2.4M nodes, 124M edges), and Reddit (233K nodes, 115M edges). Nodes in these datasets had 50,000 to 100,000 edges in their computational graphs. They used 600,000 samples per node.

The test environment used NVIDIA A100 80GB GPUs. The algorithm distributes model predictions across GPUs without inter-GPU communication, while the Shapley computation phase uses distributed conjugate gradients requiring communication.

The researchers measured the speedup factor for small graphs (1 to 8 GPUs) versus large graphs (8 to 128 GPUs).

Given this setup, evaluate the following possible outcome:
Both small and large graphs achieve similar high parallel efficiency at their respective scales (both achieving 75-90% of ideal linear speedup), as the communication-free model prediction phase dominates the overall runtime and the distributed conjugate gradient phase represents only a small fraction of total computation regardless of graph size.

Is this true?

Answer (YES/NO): NO